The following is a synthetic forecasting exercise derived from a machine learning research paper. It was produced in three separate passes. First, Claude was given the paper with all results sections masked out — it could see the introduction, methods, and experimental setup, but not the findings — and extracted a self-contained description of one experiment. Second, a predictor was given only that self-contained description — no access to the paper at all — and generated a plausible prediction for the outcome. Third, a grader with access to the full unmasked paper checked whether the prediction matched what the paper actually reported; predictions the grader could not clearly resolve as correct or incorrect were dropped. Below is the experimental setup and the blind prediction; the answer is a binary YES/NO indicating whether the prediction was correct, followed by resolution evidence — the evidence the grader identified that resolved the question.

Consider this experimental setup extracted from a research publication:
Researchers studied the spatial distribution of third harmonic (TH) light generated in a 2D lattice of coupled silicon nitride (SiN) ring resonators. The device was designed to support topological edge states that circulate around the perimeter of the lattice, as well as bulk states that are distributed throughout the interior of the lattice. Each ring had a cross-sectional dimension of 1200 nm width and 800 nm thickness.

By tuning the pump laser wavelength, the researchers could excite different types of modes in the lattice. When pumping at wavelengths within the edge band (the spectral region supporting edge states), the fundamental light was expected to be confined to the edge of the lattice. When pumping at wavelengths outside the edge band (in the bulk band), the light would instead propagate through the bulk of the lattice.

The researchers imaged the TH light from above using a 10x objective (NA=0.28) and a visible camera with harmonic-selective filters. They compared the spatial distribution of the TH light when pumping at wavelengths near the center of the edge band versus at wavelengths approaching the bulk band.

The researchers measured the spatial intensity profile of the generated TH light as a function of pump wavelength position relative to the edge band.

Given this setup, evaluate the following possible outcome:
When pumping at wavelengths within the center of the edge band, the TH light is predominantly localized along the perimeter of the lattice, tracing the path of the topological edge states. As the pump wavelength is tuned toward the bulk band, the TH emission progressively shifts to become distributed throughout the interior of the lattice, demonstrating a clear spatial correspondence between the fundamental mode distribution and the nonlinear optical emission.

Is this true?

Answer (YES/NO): YES